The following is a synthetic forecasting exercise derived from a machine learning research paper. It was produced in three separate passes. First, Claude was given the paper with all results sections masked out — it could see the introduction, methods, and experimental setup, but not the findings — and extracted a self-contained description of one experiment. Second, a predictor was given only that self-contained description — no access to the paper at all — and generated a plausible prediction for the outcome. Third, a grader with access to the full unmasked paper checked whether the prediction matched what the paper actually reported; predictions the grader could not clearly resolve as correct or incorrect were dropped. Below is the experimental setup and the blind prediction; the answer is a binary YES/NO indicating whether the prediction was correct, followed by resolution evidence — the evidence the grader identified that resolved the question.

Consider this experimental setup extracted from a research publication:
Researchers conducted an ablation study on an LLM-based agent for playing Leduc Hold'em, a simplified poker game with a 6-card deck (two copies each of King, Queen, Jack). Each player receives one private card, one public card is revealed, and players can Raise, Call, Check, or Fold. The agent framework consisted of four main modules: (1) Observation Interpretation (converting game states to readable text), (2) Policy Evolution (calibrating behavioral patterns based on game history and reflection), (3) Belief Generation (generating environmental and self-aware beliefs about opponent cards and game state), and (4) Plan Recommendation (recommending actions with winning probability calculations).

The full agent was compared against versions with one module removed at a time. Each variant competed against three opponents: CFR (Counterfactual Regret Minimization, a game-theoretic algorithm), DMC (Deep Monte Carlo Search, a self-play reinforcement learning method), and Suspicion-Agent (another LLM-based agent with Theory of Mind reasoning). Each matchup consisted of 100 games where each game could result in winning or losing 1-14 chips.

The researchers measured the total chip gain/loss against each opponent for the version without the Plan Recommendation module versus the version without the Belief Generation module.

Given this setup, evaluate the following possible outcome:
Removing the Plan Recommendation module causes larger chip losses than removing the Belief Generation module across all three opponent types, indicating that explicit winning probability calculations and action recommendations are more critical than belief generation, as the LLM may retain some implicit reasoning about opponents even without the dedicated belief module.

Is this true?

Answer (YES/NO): YES